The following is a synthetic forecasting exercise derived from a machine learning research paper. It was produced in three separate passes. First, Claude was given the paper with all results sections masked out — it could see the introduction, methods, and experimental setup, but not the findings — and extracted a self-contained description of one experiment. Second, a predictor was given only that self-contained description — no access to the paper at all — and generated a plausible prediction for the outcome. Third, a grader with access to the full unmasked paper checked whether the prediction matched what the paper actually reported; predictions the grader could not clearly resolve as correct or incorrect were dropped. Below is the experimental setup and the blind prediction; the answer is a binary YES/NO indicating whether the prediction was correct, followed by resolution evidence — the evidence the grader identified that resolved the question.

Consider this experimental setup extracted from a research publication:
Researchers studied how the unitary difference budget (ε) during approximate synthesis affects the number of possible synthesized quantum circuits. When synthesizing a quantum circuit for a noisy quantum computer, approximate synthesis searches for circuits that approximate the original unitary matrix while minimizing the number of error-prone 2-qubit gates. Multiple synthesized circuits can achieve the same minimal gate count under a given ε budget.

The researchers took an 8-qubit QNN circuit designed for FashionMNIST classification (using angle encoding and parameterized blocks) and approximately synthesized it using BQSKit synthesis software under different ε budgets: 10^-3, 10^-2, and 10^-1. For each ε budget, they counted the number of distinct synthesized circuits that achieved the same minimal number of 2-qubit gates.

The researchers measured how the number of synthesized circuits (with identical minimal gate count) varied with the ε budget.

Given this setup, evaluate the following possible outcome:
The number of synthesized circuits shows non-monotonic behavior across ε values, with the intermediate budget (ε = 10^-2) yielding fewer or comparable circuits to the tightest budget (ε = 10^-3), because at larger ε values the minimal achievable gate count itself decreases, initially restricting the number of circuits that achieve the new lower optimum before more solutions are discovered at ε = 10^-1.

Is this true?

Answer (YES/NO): NO